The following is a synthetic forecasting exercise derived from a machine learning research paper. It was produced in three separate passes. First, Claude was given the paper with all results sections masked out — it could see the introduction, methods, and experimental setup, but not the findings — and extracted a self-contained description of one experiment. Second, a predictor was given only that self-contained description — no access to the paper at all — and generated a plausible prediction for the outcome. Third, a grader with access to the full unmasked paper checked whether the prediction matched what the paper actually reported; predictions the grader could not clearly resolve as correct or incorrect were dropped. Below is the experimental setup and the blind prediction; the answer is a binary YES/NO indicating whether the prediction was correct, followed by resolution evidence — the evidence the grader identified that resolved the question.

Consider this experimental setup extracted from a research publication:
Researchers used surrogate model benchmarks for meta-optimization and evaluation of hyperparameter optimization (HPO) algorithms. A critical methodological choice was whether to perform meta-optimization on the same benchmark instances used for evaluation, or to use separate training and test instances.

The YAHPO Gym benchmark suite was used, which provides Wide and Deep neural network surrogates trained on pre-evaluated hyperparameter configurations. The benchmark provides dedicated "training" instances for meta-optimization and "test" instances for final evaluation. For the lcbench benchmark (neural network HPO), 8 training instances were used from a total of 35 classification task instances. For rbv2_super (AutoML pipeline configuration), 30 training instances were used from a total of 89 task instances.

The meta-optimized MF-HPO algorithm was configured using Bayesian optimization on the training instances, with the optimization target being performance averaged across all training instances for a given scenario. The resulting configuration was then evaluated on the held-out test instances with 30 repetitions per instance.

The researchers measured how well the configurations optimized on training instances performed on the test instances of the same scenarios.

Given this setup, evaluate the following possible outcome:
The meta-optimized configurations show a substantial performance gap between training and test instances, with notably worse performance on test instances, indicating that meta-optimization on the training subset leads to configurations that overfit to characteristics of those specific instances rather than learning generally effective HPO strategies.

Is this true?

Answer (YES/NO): NO